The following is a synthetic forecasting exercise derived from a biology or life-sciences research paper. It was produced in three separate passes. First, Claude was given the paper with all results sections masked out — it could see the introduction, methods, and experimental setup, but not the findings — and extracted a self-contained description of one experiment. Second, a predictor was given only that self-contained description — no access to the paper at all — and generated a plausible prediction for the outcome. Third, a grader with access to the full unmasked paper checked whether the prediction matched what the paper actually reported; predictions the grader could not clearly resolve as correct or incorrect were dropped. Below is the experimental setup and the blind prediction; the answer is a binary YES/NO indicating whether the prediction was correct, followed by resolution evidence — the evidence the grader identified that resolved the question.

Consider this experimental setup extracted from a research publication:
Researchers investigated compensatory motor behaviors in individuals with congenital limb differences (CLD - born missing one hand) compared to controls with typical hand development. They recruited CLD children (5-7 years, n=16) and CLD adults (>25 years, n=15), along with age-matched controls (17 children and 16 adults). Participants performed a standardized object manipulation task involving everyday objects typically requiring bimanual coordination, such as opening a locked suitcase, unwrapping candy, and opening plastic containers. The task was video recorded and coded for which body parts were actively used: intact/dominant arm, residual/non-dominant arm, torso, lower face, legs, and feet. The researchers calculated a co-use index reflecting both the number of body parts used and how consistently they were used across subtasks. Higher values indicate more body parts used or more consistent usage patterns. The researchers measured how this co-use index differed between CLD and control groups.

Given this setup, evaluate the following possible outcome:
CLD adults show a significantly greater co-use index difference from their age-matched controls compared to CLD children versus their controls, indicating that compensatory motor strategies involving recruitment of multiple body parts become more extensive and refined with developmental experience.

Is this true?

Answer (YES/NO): NO